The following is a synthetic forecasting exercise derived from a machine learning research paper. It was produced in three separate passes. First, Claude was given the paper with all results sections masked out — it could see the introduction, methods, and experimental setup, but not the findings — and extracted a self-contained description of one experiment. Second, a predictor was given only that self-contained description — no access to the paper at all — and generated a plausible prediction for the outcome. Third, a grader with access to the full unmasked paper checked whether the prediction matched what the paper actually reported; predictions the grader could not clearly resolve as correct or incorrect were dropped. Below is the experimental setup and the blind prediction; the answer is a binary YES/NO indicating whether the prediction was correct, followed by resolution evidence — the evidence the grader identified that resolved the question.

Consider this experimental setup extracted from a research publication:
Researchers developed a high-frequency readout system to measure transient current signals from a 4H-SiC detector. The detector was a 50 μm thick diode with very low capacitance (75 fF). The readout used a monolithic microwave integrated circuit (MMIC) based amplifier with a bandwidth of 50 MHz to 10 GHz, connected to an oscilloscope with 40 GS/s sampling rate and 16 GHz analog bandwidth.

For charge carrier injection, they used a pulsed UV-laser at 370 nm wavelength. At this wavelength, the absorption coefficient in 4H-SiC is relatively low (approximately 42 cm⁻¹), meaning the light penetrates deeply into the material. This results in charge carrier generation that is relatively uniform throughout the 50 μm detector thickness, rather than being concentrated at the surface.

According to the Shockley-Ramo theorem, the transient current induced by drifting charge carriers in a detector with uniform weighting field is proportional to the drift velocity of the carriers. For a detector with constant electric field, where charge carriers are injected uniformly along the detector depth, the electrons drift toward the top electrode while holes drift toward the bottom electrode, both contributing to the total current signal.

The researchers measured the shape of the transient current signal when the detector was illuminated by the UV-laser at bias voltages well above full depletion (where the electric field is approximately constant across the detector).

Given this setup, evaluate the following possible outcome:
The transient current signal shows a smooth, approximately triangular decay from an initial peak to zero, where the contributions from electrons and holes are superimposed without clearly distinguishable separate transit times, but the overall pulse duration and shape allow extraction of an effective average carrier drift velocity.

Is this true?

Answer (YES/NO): NO